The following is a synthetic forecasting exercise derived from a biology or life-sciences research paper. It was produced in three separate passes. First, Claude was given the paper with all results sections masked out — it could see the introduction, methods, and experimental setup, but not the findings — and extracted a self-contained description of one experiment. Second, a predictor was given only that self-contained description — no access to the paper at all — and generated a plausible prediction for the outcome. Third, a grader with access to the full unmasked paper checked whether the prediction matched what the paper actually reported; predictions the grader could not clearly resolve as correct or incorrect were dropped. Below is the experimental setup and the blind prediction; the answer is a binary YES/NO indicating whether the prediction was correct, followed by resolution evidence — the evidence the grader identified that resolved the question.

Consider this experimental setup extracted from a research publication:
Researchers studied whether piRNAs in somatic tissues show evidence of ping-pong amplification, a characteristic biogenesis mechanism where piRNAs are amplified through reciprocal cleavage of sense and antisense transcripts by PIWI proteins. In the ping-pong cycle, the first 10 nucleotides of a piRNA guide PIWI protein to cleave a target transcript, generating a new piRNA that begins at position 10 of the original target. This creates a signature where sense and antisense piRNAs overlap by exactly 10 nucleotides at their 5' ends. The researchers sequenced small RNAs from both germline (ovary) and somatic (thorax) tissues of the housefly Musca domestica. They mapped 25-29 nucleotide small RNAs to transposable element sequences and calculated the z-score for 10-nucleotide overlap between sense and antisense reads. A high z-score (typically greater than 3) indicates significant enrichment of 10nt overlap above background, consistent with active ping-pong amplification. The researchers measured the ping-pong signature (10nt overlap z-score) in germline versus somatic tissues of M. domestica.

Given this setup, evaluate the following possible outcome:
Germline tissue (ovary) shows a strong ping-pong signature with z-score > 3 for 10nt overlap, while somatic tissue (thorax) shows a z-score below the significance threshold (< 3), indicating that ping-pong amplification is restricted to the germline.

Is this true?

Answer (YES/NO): NO